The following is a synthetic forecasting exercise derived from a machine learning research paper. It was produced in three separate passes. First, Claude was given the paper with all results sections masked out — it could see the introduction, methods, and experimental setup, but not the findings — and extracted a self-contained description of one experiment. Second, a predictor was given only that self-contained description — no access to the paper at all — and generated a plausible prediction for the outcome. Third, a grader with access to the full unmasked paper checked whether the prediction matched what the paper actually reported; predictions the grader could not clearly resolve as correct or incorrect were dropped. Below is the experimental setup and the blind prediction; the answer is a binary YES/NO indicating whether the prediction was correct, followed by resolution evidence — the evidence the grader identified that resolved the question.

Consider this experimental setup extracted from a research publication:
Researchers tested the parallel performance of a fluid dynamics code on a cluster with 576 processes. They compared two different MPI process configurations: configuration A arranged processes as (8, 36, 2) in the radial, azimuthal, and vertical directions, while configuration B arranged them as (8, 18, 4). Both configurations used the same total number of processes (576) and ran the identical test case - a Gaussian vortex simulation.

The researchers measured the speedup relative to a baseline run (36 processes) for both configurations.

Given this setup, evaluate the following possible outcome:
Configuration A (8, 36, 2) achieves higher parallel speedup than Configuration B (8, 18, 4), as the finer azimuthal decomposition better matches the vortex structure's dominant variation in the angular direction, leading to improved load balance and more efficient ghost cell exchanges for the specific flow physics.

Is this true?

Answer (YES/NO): NO